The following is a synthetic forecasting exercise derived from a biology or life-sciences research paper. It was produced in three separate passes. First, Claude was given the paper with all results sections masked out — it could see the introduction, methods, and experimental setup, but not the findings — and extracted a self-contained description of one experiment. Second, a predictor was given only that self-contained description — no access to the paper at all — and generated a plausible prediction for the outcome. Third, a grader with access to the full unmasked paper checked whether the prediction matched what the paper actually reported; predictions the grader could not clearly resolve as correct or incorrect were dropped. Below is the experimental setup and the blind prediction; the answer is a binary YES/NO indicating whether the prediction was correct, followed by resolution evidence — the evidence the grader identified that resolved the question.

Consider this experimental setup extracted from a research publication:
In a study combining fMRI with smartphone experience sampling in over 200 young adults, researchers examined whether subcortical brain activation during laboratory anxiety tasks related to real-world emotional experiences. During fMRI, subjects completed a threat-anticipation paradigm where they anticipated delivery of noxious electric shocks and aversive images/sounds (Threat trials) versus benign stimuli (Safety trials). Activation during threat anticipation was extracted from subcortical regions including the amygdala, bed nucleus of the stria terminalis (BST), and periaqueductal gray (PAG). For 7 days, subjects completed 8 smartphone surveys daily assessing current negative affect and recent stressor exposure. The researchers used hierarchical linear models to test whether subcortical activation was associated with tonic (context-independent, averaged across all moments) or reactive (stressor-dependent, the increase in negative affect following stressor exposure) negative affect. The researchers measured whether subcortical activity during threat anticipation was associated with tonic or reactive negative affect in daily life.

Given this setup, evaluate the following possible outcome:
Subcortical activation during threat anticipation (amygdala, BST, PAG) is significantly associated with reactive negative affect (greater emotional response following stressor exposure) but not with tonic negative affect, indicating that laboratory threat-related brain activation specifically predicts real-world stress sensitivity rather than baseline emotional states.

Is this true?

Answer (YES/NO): NO